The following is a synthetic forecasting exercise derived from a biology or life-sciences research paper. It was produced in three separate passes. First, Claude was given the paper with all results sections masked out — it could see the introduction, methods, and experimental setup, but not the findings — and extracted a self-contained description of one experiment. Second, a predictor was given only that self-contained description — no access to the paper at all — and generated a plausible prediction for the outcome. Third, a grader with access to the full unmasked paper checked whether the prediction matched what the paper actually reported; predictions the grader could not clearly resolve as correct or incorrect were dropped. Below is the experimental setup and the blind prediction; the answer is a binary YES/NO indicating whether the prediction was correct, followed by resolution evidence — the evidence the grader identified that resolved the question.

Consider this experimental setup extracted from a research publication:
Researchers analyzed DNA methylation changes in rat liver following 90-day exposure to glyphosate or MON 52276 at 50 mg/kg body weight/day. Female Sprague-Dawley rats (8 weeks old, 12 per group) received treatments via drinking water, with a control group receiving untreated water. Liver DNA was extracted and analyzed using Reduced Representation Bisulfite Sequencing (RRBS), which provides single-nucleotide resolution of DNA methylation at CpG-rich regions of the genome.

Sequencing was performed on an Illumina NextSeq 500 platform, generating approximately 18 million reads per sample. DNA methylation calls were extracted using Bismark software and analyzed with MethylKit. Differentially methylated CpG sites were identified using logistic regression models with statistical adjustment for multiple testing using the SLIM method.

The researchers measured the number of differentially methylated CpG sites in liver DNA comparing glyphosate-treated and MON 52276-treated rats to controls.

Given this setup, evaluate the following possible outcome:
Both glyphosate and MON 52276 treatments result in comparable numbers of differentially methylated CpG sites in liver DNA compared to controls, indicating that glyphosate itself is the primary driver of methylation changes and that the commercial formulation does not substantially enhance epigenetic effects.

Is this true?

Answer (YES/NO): YES